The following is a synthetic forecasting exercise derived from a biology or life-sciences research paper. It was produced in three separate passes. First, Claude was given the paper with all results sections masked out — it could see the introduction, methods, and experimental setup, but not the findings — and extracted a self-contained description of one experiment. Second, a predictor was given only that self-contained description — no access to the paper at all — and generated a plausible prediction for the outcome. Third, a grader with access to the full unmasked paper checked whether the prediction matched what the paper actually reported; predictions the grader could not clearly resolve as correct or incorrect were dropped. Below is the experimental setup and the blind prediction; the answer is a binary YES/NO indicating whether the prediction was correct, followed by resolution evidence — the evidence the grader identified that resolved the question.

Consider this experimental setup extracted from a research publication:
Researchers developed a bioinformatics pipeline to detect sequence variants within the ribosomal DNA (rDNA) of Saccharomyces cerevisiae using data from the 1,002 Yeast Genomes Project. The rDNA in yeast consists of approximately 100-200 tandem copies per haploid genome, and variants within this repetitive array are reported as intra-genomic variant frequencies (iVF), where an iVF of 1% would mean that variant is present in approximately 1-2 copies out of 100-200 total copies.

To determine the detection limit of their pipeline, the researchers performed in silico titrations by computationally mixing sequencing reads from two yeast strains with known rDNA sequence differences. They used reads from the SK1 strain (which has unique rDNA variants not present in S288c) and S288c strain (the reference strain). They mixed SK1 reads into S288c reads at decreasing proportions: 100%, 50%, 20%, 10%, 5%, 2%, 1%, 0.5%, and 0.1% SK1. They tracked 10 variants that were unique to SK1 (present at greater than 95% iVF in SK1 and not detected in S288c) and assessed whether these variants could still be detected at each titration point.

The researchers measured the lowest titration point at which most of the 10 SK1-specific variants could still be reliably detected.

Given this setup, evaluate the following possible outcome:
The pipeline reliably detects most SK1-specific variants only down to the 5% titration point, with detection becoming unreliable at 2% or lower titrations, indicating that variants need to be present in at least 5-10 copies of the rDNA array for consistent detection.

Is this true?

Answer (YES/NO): NO